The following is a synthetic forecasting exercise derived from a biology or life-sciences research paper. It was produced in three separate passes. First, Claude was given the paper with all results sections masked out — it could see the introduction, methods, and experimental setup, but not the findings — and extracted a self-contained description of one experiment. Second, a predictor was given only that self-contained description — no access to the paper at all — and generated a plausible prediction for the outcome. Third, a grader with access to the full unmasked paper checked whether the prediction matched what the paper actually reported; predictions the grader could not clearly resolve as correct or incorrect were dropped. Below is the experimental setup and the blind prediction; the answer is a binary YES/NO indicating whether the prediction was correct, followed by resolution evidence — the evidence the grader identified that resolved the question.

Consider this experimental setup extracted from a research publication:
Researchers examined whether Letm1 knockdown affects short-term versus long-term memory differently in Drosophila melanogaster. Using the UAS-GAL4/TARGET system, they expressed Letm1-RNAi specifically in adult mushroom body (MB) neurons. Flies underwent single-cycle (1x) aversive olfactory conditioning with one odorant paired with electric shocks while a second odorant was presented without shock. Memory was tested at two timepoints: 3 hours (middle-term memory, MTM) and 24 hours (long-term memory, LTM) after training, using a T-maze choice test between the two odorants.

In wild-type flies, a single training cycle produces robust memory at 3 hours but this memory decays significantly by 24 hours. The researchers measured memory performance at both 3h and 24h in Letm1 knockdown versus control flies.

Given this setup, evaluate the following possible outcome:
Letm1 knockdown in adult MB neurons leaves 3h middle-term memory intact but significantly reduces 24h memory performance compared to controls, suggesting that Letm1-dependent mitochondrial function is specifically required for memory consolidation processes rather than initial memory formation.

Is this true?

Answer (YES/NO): NO